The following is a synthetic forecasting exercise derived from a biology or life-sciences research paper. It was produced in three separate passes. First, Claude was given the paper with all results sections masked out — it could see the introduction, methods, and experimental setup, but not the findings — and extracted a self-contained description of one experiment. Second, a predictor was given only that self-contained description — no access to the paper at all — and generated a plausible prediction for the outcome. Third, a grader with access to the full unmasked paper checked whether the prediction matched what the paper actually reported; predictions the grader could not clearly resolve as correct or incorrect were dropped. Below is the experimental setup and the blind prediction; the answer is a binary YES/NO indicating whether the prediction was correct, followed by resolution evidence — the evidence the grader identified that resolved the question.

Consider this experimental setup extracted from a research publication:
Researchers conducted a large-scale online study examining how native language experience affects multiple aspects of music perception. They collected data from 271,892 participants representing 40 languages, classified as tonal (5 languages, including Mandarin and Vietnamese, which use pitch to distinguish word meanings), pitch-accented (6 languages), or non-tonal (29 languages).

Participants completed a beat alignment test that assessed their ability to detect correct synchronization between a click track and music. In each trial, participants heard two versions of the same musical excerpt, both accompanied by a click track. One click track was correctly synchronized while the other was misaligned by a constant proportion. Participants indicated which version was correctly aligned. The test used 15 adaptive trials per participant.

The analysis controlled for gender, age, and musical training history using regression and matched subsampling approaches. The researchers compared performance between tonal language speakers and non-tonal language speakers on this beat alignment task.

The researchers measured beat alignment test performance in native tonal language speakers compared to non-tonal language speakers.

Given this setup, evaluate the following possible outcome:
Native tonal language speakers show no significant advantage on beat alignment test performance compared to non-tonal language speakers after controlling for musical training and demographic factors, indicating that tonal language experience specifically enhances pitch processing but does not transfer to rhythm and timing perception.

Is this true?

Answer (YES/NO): NO